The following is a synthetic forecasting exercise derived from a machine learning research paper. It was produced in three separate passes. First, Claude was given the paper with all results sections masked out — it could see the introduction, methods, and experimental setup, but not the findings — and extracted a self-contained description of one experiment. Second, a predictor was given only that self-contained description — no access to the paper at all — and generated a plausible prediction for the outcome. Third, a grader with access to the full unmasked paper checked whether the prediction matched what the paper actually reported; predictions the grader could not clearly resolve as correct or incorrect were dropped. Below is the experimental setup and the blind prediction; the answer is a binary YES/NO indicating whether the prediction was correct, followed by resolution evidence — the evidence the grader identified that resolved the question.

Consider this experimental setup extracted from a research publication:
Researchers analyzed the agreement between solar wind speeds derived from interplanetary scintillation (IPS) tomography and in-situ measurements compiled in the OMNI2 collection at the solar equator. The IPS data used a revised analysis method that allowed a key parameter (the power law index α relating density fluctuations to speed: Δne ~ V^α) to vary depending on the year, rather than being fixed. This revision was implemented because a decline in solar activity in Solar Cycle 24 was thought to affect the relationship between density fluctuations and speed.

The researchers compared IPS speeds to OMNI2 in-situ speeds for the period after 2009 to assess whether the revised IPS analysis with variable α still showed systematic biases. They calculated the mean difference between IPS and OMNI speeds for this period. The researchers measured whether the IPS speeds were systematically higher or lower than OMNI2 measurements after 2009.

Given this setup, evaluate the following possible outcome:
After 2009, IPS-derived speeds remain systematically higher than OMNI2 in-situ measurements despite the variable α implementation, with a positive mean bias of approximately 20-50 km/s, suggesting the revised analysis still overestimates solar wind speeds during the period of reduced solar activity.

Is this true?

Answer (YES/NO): YES